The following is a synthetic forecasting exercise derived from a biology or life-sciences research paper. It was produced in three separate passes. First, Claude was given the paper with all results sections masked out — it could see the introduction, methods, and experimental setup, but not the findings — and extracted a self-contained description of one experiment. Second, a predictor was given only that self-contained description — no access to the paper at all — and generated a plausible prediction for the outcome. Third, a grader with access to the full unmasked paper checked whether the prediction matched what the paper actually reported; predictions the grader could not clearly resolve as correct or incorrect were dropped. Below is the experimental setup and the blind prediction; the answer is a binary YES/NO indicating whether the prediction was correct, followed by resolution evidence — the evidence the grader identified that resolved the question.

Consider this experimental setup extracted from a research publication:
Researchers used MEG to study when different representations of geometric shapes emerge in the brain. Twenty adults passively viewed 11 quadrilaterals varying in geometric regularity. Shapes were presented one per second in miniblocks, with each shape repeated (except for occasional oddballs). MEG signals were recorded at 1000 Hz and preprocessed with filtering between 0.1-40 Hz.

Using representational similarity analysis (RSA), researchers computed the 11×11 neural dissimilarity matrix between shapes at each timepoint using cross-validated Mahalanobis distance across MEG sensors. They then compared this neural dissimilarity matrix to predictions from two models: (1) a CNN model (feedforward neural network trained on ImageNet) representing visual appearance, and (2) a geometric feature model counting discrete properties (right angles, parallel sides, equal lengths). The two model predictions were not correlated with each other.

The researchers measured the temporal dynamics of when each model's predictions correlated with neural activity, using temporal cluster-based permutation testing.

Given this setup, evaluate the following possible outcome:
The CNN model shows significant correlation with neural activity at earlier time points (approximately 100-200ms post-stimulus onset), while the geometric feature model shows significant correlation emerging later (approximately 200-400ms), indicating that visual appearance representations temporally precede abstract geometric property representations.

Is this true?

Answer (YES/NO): NO